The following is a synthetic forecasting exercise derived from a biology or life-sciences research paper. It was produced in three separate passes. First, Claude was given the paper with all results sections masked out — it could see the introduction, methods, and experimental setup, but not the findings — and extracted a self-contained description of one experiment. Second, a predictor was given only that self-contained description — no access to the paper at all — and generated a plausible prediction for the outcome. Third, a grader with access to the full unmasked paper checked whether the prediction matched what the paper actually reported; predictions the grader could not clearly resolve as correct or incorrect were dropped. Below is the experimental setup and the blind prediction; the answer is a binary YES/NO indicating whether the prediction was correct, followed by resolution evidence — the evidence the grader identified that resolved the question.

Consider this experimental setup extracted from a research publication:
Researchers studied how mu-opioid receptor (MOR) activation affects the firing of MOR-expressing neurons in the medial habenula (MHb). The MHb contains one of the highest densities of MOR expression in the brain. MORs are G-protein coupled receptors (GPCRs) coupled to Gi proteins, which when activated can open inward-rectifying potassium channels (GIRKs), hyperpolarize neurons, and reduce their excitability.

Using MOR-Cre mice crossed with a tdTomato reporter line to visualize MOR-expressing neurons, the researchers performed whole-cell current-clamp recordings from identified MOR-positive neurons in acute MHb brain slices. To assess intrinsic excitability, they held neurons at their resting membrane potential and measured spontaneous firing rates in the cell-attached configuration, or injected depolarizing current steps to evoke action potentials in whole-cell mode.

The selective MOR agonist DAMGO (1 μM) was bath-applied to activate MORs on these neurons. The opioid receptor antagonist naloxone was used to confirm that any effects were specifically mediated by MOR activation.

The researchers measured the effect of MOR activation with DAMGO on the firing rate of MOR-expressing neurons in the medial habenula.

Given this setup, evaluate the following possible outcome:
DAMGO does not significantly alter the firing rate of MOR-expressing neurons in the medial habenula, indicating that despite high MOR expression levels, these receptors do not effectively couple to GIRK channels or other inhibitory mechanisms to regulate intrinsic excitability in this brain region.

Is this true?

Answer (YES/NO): NO